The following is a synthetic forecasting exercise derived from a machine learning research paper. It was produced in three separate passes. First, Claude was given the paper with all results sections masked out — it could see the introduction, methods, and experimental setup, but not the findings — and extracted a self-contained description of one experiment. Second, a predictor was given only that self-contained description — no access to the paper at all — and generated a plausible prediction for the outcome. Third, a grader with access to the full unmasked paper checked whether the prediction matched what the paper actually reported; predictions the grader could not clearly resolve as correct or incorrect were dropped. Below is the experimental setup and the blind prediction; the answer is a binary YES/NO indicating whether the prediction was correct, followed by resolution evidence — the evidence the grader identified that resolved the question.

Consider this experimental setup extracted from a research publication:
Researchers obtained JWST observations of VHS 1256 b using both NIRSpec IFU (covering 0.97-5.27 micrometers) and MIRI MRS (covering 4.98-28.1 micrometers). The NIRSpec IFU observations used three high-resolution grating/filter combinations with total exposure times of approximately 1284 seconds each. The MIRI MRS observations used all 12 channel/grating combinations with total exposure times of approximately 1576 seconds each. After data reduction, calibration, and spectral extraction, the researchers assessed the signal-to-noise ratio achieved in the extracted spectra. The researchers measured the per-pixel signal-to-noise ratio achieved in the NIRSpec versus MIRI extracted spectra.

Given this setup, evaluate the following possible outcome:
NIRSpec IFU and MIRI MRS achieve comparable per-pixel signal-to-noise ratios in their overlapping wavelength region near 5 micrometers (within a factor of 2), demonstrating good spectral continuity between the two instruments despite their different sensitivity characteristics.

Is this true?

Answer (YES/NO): NO